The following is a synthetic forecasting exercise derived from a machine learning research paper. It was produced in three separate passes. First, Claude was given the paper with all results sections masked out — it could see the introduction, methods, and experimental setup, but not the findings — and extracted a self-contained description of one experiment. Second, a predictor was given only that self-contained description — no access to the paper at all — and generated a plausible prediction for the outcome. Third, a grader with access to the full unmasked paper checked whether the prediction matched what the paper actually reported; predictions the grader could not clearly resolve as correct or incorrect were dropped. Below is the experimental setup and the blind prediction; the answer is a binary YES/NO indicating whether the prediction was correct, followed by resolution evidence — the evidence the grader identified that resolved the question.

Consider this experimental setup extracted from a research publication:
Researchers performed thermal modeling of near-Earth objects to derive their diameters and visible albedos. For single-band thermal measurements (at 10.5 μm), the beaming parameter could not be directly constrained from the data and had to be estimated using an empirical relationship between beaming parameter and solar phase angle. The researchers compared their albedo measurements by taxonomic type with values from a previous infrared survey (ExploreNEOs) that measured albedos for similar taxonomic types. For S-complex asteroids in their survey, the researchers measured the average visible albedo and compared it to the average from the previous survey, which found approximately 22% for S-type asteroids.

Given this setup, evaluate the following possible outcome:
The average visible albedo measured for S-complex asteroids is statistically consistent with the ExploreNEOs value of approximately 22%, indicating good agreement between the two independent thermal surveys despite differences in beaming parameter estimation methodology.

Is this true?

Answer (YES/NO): YES